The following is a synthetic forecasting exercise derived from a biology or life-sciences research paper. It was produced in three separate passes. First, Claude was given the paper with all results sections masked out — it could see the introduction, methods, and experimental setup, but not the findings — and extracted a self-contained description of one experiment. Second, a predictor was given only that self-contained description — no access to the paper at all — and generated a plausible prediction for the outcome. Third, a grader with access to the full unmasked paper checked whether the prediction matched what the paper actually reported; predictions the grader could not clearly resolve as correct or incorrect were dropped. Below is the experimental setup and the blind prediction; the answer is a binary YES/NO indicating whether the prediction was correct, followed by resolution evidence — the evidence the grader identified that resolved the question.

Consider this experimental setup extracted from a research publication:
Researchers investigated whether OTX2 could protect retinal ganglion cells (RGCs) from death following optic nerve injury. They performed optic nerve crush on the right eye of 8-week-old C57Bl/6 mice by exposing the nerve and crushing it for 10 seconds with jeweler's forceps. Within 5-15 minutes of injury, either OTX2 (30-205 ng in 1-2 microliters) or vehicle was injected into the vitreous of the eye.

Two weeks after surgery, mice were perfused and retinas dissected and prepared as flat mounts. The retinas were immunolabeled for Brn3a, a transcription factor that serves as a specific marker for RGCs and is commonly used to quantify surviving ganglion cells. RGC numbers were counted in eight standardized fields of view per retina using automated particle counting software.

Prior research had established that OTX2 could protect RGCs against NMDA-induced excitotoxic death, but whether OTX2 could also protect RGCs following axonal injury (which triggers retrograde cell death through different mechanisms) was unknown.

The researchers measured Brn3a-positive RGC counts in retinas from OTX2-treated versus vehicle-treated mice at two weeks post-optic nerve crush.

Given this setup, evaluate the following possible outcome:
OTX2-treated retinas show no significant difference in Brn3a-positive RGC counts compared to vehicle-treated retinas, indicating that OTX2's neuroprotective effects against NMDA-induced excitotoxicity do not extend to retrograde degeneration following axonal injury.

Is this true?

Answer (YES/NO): NO